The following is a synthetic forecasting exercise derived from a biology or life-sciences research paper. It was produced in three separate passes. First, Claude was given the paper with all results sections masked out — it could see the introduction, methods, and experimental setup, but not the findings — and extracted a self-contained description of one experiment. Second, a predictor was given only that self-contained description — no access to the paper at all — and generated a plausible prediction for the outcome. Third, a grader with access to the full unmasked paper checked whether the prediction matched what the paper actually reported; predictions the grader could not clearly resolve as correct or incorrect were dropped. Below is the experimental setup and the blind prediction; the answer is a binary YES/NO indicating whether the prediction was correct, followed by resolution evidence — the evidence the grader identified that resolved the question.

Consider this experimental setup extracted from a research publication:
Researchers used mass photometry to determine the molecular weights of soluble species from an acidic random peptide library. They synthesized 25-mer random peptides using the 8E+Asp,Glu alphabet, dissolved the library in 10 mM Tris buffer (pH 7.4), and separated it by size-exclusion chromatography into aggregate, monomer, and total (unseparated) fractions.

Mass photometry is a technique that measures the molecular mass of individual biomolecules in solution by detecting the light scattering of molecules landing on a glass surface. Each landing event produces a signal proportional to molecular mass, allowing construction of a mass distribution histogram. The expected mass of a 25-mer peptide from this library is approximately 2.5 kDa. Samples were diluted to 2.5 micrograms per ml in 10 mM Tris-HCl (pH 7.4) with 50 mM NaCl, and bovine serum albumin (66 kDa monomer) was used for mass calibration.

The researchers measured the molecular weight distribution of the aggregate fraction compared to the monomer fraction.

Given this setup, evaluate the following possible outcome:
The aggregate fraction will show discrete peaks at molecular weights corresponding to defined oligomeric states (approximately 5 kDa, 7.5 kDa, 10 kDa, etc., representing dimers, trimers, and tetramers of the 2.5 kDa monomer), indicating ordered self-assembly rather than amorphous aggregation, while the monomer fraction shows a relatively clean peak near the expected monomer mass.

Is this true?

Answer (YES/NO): NO